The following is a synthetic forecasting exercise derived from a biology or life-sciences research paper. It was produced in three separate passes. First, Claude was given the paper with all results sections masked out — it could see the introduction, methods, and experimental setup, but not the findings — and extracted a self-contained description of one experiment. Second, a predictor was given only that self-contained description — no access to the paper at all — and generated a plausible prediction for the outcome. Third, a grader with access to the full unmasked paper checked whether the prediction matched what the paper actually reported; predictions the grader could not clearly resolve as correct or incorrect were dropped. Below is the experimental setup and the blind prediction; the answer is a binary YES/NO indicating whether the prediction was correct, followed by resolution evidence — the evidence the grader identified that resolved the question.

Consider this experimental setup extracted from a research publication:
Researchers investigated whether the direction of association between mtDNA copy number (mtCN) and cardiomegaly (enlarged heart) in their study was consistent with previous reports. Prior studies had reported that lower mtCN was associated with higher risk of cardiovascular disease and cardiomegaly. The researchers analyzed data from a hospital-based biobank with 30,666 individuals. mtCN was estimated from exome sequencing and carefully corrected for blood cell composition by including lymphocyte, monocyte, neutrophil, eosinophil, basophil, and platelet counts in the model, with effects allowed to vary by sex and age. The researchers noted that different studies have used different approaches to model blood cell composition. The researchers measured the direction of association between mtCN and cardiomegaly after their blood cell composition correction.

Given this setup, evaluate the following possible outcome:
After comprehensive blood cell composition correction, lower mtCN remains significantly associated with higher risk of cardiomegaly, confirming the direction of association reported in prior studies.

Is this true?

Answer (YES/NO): NO